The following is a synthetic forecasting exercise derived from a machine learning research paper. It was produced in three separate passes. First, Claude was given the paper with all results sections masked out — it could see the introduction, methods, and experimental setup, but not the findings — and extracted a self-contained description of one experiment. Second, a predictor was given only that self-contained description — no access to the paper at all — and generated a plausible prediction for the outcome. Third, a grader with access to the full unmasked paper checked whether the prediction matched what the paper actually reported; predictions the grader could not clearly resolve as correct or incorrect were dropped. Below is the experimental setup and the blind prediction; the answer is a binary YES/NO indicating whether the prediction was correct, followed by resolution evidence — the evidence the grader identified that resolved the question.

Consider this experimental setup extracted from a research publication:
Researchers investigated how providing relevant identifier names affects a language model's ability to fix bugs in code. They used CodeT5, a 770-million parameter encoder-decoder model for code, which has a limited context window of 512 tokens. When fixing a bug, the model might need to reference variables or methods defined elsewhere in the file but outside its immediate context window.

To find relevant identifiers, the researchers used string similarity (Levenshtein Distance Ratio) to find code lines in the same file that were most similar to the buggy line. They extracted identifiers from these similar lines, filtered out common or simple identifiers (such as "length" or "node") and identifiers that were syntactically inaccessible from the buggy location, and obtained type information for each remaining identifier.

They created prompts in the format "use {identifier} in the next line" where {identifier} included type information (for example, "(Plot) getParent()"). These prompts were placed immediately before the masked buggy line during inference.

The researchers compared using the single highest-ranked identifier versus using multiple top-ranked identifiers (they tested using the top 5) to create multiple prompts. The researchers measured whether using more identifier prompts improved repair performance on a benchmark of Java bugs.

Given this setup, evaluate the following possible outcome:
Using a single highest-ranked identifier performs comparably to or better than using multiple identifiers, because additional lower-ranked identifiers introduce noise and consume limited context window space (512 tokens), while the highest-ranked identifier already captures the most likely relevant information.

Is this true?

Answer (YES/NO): NO